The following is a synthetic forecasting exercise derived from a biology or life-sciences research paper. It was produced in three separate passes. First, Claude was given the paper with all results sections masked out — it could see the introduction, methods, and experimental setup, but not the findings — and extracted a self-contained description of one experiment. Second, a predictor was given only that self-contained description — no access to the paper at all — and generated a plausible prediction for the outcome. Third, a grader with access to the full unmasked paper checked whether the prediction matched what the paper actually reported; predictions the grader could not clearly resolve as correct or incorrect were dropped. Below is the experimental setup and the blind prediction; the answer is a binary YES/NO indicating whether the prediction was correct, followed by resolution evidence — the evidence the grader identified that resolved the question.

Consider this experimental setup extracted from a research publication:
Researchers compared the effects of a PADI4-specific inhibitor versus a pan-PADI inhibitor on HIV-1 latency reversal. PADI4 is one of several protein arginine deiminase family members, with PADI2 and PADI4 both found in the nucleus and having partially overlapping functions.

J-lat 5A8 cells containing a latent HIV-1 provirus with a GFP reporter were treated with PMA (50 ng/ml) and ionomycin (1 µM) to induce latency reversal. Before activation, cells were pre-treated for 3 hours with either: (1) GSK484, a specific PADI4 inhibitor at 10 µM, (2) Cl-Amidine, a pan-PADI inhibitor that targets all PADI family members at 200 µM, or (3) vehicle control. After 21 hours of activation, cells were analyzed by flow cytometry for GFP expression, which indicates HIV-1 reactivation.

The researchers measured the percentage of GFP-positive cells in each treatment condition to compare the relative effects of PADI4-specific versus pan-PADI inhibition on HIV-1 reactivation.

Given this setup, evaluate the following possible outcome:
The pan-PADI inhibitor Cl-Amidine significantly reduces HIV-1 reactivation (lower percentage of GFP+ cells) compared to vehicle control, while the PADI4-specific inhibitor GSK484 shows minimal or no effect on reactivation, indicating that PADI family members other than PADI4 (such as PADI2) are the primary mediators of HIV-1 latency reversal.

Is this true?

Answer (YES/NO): NO